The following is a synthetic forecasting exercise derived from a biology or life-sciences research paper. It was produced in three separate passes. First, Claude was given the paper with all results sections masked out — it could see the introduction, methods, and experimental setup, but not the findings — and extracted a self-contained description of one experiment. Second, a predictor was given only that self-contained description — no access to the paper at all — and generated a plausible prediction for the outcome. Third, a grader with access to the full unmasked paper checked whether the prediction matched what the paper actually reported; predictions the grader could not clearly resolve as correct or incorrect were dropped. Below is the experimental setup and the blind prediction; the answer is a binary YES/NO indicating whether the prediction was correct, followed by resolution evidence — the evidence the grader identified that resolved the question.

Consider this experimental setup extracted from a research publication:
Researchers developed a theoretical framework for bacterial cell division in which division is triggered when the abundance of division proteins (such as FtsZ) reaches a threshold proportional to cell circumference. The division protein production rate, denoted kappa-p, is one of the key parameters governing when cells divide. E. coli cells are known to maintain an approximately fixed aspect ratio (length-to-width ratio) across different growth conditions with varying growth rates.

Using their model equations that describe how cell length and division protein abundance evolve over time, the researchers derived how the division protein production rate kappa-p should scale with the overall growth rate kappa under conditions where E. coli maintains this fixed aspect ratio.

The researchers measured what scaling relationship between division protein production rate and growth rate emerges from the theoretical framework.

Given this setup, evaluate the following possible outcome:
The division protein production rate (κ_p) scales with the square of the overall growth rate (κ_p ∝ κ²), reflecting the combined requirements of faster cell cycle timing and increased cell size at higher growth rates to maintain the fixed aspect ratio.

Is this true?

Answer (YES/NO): NO